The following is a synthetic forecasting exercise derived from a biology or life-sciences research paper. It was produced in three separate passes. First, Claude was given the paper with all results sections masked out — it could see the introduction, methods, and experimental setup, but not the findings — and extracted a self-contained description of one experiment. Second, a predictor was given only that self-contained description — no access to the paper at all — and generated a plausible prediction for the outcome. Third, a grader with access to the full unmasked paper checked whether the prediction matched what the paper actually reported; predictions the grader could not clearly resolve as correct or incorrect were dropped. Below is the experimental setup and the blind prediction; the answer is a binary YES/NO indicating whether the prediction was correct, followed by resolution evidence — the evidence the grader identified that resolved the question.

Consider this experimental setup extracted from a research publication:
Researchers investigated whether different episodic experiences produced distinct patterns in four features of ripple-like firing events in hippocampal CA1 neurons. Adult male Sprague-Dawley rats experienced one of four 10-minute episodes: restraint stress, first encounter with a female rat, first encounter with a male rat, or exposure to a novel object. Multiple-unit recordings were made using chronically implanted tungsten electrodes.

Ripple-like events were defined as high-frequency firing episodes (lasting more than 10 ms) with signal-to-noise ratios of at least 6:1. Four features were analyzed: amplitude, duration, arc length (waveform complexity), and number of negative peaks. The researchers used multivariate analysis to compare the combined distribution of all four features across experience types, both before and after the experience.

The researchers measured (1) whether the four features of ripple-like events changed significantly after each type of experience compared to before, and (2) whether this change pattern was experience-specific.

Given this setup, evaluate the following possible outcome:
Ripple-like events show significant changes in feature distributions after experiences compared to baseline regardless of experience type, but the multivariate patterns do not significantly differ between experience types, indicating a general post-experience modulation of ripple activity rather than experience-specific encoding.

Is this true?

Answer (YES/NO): NO